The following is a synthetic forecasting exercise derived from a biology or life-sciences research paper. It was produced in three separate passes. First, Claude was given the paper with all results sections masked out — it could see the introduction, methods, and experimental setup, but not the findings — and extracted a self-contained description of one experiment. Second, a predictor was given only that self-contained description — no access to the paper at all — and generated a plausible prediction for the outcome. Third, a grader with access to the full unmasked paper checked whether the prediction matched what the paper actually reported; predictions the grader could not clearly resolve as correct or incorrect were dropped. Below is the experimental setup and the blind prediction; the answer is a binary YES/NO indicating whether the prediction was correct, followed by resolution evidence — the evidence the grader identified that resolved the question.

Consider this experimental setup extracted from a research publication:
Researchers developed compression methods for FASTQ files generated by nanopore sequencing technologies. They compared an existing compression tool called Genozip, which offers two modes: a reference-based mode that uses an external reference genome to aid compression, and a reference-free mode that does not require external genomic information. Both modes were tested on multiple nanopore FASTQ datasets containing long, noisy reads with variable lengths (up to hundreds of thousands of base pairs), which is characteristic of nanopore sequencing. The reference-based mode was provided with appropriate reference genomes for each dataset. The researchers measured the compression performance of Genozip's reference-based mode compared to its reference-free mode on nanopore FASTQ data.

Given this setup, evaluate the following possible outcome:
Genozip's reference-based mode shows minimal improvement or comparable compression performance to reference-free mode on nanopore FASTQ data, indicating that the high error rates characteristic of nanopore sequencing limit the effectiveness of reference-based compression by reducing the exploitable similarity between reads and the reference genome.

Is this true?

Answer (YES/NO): NO